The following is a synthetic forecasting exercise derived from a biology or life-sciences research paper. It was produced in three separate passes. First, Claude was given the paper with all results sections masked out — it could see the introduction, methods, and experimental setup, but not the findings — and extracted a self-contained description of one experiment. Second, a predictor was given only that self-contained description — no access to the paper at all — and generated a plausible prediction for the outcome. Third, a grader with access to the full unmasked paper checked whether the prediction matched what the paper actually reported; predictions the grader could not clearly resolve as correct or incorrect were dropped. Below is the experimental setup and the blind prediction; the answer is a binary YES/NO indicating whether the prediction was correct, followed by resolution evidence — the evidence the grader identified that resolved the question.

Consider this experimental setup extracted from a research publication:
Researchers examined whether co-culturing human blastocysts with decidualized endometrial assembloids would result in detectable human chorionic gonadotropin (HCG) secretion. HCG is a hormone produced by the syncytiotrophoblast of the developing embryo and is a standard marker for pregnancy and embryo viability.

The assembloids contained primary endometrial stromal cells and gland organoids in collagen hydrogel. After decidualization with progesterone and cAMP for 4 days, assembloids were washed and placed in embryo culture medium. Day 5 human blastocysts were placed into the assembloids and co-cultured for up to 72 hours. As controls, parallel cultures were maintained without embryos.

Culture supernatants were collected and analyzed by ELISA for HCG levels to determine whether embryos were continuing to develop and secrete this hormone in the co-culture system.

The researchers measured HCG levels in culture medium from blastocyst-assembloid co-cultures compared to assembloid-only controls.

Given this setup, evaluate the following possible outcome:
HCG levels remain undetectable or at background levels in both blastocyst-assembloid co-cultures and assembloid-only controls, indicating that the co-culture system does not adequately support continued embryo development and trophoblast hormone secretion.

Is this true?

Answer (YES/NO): NO